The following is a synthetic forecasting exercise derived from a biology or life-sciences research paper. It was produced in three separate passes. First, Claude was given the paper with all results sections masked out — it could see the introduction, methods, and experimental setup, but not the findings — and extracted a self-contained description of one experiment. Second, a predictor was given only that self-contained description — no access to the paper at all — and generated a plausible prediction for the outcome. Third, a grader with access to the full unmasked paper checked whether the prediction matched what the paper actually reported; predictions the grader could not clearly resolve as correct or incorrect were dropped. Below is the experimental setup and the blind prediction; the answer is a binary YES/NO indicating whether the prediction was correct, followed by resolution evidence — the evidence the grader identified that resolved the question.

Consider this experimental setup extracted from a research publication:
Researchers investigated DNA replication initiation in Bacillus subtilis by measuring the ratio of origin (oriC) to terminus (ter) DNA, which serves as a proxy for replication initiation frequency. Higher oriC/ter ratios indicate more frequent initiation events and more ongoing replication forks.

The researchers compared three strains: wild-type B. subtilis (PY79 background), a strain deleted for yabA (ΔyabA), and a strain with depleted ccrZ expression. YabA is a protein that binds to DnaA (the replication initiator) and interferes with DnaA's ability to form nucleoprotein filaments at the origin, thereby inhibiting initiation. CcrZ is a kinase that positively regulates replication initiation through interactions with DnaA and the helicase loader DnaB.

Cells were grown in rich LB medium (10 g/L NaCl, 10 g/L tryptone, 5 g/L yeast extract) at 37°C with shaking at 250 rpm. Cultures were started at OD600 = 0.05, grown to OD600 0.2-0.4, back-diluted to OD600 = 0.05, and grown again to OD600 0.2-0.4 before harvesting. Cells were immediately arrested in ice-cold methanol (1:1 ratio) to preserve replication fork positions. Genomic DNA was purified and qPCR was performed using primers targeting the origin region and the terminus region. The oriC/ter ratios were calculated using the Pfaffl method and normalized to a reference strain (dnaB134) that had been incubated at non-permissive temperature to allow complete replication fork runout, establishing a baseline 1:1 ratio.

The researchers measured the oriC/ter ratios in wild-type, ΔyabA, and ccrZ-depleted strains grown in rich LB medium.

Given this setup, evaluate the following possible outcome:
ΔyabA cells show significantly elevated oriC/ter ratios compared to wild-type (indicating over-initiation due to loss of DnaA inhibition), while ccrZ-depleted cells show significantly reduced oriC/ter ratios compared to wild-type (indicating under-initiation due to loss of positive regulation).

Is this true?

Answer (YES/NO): YES